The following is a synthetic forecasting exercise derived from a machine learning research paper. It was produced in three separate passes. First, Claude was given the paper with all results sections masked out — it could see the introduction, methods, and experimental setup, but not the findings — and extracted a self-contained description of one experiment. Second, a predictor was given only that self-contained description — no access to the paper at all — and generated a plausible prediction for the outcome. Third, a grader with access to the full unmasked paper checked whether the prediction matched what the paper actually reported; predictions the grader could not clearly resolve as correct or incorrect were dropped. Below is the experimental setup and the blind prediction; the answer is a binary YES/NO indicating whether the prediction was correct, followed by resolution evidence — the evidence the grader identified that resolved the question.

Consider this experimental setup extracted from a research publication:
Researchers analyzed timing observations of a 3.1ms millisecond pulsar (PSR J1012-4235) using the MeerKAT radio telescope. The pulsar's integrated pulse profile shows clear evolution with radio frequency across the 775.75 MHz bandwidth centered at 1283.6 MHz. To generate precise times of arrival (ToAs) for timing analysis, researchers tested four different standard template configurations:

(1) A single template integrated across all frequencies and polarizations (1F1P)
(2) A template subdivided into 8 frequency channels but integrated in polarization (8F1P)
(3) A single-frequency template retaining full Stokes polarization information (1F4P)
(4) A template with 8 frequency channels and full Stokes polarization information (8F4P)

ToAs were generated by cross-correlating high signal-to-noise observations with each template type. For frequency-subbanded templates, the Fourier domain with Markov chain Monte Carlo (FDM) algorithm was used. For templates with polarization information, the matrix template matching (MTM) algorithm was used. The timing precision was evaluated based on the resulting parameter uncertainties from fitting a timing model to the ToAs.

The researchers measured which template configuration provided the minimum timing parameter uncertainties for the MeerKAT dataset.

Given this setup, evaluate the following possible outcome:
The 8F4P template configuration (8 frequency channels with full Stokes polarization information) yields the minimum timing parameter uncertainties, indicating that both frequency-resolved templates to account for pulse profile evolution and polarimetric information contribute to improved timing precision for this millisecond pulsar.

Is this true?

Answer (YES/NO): NO